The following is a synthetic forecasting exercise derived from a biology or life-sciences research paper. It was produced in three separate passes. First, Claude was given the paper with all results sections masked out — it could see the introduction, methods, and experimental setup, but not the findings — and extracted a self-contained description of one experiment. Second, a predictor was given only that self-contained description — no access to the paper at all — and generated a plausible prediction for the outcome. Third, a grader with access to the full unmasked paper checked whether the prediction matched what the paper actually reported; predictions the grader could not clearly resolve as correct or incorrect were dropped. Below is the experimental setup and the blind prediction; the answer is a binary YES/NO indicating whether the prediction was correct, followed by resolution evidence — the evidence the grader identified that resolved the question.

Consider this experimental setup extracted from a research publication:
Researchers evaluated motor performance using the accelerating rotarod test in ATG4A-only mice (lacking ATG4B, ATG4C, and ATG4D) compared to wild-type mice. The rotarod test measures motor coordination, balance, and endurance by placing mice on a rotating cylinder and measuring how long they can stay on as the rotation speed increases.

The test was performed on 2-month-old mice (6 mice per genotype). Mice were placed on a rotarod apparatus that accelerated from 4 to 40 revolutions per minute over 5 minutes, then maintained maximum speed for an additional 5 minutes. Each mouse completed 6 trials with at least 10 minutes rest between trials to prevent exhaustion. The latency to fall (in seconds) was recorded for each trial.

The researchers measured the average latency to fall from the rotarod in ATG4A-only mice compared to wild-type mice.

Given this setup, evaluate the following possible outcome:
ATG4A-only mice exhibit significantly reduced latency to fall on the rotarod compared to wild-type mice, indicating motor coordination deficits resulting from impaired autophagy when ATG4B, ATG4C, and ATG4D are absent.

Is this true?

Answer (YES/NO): YES